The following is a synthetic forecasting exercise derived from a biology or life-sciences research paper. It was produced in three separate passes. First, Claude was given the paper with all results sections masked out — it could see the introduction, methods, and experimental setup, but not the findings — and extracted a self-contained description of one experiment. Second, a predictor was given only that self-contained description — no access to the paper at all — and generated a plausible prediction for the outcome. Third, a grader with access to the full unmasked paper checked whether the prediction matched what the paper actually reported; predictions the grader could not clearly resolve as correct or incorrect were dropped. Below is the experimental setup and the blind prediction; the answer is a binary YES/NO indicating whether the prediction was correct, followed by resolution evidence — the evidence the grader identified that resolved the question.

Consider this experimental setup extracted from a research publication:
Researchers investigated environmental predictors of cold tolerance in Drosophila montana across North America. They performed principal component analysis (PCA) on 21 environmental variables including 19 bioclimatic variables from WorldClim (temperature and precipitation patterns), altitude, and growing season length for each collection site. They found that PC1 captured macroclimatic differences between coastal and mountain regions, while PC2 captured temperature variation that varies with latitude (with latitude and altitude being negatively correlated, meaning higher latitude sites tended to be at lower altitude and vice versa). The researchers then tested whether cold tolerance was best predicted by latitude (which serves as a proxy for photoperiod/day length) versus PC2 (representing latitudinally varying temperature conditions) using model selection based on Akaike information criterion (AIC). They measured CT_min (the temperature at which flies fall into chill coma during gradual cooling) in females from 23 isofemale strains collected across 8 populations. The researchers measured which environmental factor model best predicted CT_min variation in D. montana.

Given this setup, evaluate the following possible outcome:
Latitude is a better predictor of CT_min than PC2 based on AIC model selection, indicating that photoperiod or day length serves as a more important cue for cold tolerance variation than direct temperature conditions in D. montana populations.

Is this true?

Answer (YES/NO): NO